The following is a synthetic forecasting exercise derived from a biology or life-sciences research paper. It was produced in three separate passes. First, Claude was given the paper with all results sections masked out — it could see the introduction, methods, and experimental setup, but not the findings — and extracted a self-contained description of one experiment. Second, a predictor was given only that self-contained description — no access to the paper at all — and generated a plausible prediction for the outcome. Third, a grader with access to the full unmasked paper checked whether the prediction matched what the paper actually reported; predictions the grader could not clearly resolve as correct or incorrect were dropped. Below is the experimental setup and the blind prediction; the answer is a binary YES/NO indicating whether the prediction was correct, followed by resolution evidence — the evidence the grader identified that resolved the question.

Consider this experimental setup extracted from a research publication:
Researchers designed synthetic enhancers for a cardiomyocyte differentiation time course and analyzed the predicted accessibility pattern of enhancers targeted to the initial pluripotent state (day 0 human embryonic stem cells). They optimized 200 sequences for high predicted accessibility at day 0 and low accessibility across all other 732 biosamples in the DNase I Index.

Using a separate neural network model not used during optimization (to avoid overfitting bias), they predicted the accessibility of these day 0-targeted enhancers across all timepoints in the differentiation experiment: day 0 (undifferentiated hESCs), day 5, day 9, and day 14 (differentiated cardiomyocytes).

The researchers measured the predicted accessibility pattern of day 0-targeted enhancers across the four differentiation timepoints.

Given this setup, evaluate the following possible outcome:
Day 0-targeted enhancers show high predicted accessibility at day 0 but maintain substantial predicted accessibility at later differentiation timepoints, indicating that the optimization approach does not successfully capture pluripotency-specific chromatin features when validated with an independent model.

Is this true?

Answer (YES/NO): NO